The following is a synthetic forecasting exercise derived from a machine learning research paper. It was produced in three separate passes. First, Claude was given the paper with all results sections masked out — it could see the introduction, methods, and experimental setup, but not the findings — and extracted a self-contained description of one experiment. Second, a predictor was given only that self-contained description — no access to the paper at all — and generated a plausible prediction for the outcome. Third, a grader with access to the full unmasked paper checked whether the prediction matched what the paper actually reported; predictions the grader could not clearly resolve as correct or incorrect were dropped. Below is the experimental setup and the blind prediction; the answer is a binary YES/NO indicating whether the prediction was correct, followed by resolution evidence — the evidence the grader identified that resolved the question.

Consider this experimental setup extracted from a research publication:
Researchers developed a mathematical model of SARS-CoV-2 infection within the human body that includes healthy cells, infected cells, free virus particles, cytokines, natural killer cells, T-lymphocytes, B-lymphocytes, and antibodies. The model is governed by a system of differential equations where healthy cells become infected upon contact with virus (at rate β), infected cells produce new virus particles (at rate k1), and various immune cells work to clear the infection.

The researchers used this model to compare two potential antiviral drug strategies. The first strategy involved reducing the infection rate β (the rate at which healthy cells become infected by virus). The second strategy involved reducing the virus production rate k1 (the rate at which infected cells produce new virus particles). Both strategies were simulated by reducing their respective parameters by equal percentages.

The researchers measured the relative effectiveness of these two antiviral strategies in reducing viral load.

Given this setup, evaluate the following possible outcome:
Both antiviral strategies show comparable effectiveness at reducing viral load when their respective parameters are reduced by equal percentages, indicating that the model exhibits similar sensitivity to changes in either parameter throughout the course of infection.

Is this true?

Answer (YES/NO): NO